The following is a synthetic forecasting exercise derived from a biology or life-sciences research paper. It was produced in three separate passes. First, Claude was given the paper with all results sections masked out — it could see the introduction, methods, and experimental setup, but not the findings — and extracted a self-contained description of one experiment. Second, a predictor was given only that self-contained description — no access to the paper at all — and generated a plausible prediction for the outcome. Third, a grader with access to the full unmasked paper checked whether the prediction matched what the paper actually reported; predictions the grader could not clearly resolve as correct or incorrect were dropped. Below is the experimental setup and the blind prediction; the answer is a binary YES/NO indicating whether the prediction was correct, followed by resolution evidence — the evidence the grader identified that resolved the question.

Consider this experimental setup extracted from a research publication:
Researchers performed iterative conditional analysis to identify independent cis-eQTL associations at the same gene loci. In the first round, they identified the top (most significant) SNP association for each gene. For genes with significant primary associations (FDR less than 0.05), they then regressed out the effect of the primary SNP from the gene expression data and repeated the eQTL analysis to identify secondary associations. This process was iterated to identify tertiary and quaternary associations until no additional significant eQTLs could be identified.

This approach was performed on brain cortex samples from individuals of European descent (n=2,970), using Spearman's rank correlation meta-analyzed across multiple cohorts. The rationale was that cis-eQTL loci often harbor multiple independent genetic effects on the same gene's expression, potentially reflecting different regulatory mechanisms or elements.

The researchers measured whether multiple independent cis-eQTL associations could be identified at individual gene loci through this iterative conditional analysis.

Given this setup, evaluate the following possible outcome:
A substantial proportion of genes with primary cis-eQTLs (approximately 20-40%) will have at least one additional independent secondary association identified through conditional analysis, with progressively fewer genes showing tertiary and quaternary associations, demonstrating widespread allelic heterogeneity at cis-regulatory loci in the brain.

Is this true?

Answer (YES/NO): NO